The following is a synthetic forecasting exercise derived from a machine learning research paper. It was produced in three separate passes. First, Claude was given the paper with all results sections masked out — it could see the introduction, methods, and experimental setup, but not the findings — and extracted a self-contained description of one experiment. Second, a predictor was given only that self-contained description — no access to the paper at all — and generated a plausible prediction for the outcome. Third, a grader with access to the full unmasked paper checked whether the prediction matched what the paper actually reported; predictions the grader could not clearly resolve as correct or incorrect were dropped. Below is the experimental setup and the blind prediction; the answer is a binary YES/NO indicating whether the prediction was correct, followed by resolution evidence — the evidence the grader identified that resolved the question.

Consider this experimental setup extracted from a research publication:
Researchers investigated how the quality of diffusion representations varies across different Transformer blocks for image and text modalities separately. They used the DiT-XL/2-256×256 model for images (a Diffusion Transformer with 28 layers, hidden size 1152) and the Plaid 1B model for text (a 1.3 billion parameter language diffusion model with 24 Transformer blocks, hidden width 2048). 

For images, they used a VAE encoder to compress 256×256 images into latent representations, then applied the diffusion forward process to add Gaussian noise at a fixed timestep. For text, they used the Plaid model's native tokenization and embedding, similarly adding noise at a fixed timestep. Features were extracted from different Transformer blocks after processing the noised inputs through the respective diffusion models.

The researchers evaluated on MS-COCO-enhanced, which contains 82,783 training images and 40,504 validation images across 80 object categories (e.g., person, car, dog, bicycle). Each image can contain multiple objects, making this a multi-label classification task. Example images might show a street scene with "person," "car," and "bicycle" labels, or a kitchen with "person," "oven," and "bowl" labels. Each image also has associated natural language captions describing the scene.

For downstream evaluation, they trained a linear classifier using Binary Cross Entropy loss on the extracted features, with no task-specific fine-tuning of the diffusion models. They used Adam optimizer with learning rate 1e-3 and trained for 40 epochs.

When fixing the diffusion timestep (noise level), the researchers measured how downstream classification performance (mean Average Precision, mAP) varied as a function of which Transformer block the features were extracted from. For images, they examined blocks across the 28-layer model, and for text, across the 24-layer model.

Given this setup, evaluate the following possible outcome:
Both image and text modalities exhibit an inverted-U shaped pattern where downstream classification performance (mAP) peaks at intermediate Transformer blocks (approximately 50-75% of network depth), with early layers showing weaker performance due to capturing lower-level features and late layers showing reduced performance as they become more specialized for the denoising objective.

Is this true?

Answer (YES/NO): NO